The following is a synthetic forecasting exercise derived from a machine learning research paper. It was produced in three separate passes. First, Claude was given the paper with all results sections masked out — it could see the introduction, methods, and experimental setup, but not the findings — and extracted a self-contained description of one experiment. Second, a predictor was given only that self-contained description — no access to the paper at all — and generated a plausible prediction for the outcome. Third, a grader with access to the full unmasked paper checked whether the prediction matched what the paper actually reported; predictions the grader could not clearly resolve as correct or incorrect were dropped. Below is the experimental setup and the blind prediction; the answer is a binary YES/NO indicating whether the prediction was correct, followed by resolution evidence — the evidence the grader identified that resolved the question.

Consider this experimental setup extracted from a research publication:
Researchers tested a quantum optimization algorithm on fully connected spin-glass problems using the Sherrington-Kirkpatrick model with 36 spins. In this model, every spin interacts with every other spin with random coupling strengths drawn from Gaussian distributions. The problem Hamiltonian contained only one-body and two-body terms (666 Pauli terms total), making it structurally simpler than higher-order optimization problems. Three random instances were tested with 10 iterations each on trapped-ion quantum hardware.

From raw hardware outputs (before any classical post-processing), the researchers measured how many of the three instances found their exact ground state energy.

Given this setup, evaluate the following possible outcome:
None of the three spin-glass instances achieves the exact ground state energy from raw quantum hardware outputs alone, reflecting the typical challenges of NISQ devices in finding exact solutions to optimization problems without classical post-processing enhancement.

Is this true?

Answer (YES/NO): NO